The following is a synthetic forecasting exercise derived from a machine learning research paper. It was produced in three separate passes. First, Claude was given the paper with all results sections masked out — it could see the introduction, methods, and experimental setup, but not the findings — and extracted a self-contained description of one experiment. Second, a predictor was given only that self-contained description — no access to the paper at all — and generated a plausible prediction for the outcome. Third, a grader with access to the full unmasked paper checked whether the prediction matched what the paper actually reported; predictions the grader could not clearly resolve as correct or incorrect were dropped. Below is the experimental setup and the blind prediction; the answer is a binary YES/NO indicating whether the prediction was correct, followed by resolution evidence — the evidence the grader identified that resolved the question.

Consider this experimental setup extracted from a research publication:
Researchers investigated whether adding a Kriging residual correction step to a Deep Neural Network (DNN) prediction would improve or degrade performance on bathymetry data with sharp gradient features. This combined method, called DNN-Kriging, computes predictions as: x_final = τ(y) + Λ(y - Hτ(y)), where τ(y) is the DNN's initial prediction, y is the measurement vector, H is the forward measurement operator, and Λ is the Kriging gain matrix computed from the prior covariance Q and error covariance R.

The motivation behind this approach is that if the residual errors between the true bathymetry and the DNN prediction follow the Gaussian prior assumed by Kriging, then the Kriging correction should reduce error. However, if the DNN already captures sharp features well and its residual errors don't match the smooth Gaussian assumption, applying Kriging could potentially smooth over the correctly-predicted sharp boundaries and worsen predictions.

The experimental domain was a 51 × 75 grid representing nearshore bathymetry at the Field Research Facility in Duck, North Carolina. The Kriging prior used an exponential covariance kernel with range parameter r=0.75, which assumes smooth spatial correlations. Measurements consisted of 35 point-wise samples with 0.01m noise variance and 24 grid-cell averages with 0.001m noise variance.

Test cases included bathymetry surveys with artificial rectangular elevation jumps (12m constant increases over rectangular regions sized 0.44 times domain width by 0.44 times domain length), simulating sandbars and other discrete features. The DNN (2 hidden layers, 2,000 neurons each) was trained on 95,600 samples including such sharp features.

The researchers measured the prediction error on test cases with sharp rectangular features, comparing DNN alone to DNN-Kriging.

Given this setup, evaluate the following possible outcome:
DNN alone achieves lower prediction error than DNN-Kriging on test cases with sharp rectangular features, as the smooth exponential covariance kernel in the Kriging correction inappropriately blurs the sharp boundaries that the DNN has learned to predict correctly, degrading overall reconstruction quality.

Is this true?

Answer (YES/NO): NO